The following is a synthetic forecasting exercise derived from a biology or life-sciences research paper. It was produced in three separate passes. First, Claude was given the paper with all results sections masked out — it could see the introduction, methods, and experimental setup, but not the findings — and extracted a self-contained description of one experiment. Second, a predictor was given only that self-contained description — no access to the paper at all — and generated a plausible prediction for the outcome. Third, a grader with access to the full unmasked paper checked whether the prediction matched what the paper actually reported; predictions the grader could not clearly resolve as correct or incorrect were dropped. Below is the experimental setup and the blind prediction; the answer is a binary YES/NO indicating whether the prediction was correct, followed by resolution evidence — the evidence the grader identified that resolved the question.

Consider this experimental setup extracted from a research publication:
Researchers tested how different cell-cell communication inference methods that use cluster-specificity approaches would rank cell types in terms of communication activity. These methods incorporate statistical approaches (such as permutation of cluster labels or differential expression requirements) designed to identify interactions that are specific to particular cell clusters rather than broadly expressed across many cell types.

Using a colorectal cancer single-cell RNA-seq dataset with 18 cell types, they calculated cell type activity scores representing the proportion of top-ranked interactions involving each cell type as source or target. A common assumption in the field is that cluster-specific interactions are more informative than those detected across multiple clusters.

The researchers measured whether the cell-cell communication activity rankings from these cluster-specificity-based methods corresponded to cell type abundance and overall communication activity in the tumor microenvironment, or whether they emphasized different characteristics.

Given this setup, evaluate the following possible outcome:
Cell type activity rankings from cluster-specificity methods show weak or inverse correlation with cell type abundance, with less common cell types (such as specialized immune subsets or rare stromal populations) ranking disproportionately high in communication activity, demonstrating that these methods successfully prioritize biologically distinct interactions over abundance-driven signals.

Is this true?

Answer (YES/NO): YES